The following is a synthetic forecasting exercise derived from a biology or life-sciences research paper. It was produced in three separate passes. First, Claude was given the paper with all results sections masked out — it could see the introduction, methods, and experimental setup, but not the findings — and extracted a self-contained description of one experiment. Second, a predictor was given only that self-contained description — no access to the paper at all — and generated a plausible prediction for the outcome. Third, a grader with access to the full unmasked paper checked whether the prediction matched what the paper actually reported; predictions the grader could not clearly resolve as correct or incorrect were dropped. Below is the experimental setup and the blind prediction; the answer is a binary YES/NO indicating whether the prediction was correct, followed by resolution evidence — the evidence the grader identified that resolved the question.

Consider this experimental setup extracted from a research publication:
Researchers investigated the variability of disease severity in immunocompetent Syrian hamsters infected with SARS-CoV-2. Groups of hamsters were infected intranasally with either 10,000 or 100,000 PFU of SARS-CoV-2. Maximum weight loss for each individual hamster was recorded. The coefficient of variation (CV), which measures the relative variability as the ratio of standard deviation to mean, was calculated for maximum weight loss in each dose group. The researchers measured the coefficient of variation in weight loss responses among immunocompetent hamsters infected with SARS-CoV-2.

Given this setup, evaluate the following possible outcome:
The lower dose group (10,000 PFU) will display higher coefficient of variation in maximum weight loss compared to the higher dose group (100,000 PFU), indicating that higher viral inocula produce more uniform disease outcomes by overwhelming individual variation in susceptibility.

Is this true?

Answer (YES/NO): YES